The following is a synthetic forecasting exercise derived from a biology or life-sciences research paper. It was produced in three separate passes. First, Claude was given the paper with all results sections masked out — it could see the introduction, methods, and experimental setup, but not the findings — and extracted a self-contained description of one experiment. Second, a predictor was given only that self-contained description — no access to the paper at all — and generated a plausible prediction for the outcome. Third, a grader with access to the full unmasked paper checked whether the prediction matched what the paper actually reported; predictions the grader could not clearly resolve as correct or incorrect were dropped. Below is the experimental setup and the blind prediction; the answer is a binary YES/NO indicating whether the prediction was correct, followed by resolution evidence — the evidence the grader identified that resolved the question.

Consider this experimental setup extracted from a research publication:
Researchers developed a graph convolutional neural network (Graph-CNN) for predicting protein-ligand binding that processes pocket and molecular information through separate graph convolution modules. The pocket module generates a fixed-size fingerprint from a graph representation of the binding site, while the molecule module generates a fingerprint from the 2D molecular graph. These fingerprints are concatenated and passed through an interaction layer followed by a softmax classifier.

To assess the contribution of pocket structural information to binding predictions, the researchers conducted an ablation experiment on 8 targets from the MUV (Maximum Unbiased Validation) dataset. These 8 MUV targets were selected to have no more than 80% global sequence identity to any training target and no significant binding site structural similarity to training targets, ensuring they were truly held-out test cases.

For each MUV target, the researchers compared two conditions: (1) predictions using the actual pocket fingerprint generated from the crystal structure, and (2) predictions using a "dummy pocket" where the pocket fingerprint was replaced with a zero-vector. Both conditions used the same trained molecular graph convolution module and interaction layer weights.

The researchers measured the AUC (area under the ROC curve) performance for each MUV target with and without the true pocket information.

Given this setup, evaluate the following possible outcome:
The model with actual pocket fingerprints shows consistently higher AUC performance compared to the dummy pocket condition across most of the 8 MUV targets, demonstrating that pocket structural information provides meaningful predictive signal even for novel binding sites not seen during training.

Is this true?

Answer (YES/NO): NO